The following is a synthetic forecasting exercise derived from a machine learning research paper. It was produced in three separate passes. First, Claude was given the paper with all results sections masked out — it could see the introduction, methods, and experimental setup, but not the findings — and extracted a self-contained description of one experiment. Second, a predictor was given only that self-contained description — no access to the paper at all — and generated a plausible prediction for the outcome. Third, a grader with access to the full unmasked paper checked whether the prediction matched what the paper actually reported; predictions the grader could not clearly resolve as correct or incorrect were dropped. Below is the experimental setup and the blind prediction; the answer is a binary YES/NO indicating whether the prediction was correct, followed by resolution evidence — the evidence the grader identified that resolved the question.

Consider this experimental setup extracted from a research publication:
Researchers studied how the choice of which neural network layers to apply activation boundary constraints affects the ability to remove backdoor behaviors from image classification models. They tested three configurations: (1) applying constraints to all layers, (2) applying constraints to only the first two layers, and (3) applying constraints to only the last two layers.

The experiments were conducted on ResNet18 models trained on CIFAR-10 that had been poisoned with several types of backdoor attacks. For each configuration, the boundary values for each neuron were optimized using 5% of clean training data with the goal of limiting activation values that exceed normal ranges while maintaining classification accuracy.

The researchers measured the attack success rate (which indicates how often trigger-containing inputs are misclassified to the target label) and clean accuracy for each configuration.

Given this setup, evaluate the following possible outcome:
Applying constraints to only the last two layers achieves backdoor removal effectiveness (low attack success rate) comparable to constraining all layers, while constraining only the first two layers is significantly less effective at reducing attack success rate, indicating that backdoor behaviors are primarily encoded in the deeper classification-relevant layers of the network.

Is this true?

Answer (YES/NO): NO